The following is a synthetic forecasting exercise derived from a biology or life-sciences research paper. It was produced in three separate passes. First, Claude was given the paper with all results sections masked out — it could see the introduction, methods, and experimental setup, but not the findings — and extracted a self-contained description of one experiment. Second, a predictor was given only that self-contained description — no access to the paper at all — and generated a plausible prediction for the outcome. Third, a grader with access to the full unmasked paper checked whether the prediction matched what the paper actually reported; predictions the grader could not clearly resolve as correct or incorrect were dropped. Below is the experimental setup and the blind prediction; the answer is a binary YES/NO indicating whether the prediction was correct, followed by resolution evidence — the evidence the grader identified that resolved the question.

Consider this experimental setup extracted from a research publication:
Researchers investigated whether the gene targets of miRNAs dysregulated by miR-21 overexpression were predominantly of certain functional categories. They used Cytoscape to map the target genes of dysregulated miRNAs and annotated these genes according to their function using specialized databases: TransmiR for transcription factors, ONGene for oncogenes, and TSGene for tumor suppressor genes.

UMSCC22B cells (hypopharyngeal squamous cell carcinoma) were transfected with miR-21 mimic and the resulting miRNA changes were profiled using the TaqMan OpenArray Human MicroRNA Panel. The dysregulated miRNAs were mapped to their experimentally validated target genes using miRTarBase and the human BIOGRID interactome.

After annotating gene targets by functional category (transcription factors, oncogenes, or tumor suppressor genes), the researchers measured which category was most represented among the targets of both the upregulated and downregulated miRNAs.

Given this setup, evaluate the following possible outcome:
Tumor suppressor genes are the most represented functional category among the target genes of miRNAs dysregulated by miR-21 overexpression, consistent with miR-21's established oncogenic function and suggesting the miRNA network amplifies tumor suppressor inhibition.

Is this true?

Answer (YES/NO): NO